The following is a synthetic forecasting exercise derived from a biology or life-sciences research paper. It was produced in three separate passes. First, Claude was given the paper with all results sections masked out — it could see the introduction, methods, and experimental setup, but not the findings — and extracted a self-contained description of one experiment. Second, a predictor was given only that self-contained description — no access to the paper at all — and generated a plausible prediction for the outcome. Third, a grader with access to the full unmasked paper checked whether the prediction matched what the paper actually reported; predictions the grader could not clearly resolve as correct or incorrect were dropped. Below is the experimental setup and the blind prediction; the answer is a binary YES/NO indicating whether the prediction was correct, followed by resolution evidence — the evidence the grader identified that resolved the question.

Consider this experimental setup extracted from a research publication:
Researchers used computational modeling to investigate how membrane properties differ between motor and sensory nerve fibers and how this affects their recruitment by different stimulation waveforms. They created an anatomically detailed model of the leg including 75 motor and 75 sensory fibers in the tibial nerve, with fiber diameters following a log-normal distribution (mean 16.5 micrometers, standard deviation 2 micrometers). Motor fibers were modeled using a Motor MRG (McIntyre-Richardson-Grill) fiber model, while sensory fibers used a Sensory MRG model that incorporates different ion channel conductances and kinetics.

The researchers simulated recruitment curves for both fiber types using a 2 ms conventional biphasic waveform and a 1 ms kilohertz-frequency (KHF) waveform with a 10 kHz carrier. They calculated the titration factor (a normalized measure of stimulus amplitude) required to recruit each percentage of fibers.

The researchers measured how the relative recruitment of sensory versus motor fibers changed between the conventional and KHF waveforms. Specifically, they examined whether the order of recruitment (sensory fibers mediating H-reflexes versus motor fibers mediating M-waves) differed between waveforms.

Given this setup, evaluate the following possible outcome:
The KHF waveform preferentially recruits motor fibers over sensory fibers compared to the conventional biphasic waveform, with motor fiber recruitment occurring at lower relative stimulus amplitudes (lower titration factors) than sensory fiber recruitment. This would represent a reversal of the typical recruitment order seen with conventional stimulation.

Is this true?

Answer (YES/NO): NO